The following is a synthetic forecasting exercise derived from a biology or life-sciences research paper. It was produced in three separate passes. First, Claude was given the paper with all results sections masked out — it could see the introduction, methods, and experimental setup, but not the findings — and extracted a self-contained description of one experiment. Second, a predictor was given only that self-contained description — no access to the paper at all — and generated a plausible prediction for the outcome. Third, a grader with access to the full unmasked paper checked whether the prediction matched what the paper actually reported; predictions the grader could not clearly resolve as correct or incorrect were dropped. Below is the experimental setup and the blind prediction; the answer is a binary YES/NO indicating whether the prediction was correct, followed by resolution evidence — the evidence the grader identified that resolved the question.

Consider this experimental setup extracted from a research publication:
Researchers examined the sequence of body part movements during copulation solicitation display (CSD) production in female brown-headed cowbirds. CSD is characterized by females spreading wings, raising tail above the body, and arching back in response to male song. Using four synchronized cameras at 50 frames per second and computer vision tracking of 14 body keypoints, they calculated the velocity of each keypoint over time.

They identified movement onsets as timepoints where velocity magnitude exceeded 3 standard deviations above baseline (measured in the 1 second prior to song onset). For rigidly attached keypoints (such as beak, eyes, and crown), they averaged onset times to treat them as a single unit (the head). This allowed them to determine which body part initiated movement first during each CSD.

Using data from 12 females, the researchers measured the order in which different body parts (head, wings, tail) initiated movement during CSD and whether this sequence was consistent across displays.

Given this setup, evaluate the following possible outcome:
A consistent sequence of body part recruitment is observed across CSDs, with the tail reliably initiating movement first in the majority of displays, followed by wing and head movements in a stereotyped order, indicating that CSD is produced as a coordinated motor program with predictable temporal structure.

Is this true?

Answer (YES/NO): NO